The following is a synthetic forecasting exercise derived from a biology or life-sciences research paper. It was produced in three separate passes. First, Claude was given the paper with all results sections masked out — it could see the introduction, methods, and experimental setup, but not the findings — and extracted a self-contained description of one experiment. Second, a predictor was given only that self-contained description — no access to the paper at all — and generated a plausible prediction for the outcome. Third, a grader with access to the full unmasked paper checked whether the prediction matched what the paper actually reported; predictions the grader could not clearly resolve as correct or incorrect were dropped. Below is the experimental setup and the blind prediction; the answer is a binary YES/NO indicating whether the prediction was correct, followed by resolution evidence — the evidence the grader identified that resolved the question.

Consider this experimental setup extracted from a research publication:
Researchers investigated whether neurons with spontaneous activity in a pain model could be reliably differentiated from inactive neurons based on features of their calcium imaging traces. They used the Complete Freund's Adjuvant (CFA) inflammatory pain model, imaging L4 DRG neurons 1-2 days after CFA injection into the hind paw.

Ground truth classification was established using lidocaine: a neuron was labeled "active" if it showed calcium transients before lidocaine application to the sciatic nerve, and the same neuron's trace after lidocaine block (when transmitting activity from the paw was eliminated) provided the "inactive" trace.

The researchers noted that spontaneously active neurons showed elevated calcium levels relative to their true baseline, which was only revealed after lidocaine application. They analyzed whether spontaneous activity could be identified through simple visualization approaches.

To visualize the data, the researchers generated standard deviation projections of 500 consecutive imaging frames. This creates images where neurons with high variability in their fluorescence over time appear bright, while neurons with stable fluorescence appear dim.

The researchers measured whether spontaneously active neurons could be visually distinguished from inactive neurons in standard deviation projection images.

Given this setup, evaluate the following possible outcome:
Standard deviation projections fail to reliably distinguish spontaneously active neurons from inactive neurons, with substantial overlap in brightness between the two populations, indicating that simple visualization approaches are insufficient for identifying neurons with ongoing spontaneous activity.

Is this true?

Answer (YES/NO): YES